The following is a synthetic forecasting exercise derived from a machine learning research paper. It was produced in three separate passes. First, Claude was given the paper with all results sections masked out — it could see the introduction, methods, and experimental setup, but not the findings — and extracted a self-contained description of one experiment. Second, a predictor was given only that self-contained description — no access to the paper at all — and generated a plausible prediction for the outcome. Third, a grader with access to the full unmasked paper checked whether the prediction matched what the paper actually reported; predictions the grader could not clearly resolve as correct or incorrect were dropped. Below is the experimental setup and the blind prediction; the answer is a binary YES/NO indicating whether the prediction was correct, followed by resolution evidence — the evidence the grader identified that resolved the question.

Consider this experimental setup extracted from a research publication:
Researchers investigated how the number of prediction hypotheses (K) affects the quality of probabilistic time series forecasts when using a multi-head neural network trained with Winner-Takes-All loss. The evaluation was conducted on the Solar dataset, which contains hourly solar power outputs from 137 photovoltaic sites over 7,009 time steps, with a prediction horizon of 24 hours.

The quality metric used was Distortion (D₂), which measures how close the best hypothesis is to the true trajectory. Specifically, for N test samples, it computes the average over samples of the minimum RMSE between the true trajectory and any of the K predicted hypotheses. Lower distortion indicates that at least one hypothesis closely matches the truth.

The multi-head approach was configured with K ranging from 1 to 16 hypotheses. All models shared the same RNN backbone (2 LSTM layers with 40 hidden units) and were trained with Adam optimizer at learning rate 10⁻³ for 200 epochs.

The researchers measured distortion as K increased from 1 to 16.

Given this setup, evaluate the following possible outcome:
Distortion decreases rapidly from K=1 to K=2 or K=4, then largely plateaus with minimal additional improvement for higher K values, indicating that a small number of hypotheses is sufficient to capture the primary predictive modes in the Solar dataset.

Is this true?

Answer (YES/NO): NO